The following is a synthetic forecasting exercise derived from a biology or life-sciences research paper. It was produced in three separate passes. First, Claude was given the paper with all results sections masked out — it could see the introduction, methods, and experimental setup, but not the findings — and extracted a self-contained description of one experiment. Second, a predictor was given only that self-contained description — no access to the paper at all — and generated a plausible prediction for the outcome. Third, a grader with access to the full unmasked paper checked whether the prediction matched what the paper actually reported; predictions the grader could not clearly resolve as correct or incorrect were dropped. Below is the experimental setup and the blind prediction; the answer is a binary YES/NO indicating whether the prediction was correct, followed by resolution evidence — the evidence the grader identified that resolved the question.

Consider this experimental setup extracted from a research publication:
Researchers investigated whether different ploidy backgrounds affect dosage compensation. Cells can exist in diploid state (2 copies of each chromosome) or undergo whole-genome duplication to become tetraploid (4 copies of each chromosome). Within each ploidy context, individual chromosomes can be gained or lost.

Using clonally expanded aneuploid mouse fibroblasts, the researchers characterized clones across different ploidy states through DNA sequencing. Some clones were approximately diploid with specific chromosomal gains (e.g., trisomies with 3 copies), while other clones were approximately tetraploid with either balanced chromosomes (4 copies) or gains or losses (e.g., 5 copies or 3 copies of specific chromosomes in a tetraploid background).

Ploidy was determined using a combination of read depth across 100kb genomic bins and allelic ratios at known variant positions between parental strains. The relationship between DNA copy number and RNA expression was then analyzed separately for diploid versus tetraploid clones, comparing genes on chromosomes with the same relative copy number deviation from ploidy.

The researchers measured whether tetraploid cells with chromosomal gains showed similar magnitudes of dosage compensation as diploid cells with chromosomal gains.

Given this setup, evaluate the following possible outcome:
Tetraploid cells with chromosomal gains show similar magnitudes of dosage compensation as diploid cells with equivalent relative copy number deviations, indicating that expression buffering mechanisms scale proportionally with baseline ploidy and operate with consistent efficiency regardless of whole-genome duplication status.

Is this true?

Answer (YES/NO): YES